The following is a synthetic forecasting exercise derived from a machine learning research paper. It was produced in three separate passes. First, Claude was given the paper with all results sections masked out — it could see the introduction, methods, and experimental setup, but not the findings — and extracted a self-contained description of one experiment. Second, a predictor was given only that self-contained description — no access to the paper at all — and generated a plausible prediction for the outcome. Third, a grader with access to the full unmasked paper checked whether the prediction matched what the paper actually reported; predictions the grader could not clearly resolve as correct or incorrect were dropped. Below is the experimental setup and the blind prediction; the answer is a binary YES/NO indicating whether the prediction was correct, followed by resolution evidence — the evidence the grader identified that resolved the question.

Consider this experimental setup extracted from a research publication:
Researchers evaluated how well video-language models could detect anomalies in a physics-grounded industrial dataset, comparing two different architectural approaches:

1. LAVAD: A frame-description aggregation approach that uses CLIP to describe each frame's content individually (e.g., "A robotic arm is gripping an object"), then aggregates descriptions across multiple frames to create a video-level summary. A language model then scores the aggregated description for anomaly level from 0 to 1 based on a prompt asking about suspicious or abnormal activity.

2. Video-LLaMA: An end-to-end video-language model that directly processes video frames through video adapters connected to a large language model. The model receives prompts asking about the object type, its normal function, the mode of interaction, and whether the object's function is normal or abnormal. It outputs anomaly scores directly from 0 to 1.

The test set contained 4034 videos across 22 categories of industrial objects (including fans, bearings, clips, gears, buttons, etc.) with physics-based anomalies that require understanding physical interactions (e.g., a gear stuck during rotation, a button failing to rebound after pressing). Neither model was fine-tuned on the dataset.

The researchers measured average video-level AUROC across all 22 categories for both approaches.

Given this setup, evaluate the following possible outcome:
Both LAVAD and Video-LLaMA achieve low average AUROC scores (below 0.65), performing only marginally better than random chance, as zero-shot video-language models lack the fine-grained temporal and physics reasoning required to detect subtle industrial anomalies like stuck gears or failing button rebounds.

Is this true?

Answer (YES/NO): YES